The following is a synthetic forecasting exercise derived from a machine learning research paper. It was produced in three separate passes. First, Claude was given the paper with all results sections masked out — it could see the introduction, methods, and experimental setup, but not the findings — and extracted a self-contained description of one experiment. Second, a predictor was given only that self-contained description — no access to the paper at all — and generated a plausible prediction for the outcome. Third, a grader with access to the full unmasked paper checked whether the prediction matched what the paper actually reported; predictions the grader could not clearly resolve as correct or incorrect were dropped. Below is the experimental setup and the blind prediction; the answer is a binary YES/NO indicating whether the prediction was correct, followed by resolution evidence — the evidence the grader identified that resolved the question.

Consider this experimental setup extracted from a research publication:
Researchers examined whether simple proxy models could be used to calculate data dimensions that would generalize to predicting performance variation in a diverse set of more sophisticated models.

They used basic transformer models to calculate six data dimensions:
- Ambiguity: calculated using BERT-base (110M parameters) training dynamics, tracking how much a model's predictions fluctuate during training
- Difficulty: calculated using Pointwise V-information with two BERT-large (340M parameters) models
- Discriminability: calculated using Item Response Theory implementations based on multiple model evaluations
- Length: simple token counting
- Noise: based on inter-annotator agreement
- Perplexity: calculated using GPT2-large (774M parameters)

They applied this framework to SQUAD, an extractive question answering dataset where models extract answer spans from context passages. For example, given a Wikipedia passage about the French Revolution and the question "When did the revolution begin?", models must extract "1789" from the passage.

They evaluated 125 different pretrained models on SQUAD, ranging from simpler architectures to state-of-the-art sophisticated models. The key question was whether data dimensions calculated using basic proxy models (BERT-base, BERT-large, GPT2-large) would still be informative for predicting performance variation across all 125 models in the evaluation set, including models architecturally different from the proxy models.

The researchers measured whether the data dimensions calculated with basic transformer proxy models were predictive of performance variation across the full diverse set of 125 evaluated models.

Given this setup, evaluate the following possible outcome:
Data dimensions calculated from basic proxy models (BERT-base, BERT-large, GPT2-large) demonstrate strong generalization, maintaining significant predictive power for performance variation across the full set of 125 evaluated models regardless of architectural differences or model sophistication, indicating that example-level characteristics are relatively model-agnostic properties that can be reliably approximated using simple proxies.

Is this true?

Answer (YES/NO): YES